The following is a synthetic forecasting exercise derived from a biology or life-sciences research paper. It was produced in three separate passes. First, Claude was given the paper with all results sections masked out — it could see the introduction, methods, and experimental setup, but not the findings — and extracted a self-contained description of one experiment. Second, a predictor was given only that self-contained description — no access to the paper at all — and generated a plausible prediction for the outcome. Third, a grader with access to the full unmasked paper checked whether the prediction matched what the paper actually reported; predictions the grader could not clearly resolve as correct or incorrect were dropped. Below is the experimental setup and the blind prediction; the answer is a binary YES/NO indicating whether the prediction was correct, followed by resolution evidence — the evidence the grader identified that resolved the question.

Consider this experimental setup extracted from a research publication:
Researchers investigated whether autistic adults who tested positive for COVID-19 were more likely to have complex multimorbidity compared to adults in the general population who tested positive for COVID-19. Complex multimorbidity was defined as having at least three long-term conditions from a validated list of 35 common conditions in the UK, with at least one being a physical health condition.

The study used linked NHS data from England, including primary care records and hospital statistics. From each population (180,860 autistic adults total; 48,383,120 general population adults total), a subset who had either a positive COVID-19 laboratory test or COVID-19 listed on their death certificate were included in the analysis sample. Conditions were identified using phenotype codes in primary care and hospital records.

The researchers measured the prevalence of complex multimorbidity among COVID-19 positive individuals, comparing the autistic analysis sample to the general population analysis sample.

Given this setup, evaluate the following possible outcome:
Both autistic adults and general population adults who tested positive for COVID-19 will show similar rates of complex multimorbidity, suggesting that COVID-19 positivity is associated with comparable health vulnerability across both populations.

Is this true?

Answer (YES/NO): NO